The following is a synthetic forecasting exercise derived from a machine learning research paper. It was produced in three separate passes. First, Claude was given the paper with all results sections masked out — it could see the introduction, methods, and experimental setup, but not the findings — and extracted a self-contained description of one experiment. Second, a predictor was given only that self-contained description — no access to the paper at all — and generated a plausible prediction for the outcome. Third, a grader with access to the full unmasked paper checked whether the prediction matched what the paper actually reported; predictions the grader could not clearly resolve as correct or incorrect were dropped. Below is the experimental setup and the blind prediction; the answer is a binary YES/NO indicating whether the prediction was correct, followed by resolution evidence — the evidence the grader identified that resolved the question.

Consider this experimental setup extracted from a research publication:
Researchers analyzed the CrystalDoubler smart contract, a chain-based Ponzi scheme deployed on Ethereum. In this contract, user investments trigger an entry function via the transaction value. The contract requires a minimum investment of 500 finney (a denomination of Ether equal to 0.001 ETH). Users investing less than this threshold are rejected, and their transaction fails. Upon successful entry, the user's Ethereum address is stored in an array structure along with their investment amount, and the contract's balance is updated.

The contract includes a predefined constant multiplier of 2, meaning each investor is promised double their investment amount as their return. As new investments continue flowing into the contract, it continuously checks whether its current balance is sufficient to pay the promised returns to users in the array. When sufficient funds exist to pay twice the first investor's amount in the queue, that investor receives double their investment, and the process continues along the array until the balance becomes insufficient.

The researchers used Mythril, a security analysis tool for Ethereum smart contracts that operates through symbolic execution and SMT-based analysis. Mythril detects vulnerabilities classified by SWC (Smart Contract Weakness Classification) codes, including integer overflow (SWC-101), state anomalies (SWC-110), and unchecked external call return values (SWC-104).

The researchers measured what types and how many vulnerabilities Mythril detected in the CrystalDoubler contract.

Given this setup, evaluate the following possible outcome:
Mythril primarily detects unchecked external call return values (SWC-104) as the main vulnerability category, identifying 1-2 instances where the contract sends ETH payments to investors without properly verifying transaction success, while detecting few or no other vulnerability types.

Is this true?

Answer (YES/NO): NO